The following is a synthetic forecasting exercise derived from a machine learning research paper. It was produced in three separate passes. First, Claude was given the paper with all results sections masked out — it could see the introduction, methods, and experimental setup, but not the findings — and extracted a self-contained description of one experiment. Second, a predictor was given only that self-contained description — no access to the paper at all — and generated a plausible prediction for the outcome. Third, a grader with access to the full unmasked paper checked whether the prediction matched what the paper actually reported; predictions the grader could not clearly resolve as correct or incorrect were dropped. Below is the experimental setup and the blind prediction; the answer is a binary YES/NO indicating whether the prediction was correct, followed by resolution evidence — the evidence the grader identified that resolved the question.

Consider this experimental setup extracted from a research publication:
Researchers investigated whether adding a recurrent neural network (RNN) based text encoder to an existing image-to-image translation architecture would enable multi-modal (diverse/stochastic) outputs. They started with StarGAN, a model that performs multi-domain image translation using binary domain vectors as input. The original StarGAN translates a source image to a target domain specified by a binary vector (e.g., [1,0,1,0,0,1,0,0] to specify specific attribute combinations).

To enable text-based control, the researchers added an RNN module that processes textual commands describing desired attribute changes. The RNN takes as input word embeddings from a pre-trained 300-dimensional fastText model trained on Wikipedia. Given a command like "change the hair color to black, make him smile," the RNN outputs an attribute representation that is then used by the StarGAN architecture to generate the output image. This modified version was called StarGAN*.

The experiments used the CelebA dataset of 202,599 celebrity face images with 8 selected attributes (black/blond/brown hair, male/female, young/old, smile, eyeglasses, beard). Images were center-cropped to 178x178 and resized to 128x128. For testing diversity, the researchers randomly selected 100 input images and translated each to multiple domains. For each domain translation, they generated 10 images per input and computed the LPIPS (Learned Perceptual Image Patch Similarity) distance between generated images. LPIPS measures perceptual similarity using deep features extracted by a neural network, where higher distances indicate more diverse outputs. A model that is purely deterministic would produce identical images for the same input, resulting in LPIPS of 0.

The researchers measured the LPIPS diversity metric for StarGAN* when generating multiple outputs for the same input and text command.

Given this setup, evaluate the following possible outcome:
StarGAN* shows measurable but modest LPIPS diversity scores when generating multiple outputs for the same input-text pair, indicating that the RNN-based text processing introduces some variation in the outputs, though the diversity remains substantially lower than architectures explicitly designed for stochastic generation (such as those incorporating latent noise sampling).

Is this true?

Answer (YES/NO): NO